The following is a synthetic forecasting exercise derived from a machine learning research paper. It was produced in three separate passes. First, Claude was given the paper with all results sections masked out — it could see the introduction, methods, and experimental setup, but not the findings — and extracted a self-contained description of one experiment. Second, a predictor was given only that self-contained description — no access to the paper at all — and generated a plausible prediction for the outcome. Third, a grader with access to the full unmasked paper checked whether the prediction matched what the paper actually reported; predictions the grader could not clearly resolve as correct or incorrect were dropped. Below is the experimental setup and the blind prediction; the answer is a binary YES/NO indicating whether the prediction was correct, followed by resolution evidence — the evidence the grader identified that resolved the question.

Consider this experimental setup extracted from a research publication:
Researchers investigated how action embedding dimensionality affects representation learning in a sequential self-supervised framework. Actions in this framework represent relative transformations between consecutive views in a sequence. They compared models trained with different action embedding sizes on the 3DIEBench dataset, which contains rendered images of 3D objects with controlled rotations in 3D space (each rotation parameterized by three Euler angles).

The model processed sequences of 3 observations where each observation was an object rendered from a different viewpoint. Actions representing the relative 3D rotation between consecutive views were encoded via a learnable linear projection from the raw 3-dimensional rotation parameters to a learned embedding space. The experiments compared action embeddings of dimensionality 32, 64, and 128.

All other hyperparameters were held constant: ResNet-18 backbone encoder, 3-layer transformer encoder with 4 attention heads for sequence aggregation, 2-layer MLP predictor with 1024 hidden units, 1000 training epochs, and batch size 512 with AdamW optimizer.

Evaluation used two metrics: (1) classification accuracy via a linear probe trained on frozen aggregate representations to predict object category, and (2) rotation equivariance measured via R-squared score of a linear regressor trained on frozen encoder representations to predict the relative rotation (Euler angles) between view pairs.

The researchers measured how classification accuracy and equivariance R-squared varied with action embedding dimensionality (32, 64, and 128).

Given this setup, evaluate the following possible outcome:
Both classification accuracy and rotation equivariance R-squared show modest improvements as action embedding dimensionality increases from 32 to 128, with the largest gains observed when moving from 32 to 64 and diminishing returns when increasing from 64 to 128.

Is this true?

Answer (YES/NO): NO